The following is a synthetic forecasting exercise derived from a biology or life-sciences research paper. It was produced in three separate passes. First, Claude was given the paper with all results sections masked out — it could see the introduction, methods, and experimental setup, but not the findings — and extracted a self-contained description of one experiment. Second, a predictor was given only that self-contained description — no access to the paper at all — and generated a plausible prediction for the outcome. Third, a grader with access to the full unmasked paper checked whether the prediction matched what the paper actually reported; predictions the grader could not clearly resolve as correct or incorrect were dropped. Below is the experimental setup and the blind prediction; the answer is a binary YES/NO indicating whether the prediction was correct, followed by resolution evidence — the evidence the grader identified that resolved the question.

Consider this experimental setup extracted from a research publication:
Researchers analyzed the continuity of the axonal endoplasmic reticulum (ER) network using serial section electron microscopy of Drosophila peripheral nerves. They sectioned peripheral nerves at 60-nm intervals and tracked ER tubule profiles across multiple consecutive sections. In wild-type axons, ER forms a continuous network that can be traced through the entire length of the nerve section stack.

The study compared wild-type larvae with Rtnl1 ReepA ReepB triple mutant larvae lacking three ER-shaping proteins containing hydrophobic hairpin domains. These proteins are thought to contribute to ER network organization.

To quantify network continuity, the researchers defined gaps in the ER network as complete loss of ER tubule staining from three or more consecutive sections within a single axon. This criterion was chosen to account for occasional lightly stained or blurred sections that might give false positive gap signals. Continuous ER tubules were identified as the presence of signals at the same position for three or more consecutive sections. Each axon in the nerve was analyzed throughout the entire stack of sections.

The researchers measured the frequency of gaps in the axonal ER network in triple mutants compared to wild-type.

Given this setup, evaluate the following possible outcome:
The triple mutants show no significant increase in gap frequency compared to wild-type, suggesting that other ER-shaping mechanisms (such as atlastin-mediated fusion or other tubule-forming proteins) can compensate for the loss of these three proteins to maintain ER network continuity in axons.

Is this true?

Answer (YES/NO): NO